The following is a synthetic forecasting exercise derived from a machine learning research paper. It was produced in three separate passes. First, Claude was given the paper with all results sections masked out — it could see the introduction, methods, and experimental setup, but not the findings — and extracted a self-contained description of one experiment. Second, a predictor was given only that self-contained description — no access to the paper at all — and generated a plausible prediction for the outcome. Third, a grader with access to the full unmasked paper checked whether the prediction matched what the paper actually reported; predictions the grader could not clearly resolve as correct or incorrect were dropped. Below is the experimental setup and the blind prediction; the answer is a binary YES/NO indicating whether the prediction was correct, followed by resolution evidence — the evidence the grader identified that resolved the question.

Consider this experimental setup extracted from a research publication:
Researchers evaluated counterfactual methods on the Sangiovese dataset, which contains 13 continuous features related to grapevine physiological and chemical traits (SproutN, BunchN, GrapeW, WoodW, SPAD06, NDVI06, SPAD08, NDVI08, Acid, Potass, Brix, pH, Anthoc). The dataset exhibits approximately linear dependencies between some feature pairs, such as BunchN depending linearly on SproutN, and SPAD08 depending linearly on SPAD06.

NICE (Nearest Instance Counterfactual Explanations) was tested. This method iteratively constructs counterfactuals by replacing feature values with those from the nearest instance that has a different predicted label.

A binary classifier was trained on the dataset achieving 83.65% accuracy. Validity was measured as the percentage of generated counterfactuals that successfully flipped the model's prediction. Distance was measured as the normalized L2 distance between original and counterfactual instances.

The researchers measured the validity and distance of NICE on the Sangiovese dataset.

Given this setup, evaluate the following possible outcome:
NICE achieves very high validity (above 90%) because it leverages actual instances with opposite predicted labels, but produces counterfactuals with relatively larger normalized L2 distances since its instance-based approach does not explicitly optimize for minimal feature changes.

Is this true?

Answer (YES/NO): NO